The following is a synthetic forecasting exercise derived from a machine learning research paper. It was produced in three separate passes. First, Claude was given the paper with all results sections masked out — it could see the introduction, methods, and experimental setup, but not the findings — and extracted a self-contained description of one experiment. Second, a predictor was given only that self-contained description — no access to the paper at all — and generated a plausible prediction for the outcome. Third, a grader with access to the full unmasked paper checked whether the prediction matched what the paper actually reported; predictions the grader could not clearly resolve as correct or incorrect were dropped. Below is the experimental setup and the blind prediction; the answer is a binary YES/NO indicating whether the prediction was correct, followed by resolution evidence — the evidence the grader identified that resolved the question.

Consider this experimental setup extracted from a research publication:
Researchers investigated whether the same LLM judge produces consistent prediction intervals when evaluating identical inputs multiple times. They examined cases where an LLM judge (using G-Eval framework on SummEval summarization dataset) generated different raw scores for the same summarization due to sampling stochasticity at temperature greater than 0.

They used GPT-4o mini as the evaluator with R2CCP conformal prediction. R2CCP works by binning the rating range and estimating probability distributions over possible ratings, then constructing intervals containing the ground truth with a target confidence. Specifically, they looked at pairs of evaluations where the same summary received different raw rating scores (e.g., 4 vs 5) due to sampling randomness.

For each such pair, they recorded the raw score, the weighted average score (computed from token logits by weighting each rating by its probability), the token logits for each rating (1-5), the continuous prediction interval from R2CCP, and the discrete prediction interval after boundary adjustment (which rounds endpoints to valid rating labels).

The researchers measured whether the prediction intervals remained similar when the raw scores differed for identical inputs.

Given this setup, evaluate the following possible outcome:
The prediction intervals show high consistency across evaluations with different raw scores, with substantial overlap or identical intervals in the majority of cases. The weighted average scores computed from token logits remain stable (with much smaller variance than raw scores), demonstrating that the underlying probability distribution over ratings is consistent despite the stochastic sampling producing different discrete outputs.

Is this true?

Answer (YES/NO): YES